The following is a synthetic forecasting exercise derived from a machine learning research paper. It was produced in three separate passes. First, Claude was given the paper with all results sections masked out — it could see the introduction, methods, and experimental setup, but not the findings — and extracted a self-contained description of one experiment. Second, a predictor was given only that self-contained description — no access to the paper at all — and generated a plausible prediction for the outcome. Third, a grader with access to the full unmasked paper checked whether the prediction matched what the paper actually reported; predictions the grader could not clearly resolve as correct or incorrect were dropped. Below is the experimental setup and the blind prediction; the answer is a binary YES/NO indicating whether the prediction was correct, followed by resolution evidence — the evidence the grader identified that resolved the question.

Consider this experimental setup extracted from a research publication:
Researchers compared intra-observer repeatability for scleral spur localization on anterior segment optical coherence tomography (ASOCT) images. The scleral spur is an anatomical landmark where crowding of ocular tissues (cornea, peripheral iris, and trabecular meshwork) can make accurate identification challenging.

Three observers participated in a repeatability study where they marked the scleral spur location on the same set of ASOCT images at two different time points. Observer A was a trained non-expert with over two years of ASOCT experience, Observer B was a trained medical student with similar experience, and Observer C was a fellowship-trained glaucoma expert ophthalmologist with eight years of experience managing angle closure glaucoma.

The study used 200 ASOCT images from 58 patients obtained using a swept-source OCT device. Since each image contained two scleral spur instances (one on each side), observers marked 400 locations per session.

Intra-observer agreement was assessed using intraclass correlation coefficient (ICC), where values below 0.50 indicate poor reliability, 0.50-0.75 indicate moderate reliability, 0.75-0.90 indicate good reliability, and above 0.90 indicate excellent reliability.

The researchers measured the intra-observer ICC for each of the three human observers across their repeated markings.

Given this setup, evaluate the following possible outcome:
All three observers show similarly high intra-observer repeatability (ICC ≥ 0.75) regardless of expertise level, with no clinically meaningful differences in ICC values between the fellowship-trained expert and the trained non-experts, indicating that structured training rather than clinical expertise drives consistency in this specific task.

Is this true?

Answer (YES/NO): NO